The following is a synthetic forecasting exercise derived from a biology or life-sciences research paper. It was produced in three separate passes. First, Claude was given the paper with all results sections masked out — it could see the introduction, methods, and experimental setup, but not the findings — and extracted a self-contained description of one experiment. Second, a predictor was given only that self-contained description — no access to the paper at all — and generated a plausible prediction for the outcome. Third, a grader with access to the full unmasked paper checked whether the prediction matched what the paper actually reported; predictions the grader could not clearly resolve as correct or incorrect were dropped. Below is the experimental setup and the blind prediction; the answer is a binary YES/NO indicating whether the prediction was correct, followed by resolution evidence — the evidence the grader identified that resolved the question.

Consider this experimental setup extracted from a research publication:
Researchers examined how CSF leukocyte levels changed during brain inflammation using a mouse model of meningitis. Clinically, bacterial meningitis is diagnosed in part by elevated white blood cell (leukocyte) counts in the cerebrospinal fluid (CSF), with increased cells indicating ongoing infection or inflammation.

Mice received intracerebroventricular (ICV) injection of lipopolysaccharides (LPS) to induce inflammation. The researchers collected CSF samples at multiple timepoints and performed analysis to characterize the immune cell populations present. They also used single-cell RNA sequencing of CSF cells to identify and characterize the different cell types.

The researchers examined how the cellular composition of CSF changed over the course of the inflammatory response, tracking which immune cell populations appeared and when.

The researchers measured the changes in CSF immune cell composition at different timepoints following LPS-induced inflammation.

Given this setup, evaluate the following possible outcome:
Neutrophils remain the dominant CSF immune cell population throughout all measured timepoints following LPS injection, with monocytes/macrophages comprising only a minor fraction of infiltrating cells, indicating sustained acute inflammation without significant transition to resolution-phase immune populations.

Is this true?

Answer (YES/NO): NO